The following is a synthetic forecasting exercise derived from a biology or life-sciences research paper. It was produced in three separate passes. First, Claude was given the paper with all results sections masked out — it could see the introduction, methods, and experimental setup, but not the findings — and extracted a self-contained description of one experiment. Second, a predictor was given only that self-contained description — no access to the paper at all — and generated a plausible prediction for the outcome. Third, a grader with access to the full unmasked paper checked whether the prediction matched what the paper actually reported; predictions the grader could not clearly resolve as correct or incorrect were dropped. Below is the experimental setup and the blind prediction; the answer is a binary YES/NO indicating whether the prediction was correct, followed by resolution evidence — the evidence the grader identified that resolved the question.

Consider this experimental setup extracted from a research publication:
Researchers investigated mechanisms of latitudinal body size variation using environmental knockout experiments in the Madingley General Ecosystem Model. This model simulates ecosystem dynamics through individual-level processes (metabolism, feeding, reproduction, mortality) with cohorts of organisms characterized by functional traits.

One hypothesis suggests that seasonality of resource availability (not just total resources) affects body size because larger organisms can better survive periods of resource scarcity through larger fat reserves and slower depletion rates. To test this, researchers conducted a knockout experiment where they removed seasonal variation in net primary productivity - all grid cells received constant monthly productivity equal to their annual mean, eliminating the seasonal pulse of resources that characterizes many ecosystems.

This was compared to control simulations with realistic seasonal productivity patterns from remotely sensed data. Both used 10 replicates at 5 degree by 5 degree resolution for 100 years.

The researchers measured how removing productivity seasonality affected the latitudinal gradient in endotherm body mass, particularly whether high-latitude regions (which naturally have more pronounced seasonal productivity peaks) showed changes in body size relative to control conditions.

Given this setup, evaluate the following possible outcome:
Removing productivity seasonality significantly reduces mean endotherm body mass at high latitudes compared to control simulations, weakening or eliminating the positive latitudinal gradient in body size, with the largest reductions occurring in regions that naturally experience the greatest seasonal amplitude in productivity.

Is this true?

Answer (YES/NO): YES